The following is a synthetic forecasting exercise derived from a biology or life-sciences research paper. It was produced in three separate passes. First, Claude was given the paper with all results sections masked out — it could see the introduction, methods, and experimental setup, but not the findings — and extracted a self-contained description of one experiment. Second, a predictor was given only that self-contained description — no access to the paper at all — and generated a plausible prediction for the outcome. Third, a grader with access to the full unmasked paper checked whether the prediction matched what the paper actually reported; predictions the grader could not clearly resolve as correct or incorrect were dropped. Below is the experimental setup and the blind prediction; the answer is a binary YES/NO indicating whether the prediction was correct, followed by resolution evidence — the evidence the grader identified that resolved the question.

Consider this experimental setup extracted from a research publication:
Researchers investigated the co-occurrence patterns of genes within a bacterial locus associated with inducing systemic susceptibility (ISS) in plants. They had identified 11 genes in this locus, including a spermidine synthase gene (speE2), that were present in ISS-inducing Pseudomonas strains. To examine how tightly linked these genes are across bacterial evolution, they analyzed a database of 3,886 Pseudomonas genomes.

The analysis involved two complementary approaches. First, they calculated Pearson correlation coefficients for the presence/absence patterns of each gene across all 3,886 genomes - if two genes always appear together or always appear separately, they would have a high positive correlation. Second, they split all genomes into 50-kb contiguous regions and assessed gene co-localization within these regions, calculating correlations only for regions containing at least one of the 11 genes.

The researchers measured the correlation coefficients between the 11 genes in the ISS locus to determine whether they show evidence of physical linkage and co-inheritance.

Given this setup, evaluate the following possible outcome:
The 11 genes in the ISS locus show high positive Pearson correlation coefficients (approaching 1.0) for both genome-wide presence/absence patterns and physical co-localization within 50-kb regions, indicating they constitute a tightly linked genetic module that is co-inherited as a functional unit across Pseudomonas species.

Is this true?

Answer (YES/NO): NO